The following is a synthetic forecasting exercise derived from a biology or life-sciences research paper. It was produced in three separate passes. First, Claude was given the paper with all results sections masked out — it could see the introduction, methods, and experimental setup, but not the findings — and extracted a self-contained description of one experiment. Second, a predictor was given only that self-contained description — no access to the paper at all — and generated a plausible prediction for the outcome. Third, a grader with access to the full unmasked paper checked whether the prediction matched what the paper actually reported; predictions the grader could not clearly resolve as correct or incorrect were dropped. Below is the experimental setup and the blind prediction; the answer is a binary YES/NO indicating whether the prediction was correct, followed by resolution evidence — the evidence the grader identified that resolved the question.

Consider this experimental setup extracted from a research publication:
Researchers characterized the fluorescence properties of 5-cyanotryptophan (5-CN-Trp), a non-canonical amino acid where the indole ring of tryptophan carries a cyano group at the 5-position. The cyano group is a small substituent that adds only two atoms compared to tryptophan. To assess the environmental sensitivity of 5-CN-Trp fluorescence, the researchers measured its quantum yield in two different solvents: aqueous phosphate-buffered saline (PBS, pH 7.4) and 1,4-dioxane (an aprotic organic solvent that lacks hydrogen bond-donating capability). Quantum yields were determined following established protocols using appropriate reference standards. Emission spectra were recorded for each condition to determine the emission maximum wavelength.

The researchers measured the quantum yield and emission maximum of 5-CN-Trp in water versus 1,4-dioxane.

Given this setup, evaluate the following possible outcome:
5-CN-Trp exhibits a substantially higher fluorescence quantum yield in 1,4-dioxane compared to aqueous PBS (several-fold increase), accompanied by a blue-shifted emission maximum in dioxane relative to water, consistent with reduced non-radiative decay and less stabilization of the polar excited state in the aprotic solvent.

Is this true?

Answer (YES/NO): YES